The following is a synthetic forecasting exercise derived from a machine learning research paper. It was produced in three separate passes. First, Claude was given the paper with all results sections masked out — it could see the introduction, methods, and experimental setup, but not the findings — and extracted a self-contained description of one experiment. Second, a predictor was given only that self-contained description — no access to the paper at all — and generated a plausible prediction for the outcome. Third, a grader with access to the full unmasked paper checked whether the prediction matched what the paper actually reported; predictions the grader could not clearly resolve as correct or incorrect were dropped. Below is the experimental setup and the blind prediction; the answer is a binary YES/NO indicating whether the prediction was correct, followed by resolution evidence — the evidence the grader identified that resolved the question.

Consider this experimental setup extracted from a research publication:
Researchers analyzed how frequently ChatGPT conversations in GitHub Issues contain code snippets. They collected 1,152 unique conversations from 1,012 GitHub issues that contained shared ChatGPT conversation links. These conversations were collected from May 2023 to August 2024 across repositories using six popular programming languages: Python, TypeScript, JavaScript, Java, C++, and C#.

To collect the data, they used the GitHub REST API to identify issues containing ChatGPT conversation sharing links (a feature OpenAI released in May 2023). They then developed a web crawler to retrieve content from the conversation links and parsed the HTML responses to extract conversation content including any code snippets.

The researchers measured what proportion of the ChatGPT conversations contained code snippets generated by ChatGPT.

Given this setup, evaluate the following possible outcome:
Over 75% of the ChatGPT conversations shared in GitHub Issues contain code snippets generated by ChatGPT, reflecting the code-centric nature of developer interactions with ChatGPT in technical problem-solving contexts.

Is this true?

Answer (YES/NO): YES